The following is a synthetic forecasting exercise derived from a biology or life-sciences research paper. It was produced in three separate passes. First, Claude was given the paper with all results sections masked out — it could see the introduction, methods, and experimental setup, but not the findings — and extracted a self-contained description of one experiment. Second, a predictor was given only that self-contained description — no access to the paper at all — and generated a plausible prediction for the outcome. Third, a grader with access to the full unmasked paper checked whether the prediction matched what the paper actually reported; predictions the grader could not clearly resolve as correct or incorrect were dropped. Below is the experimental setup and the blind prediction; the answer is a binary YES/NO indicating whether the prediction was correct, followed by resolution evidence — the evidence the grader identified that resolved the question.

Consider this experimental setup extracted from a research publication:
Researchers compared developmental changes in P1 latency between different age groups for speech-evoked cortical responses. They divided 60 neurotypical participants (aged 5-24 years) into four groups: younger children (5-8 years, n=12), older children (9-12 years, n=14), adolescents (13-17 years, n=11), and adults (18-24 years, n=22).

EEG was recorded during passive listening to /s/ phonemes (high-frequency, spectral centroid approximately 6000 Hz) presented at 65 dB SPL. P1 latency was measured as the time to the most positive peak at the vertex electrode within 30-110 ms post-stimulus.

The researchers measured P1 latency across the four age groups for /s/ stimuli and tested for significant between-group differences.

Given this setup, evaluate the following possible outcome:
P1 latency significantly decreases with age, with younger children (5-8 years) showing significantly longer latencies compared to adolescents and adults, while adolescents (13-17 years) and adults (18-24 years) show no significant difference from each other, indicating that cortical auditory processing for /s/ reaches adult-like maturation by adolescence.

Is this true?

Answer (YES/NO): NO